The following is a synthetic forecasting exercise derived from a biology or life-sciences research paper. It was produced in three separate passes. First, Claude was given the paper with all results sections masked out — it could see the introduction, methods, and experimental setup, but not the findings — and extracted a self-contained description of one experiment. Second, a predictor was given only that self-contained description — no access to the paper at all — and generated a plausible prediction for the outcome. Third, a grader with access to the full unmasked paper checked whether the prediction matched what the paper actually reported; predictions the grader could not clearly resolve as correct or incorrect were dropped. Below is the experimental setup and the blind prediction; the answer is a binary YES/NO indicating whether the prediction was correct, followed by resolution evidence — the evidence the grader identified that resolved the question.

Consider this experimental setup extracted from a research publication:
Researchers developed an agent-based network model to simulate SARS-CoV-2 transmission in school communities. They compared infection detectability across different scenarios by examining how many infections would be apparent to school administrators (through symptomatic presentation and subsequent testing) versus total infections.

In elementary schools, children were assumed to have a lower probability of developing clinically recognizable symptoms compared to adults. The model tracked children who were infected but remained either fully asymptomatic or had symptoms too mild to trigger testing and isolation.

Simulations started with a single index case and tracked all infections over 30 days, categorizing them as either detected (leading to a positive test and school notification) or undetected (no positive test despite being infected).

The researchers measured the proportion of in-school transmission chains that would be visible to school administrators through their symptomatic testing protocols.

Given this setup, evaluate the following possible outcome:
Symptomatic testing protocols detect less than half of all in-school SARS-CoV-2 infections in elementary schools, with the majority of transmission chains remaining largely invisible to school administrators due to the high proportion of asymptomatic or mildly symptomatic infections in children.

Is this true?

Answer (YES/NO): YES